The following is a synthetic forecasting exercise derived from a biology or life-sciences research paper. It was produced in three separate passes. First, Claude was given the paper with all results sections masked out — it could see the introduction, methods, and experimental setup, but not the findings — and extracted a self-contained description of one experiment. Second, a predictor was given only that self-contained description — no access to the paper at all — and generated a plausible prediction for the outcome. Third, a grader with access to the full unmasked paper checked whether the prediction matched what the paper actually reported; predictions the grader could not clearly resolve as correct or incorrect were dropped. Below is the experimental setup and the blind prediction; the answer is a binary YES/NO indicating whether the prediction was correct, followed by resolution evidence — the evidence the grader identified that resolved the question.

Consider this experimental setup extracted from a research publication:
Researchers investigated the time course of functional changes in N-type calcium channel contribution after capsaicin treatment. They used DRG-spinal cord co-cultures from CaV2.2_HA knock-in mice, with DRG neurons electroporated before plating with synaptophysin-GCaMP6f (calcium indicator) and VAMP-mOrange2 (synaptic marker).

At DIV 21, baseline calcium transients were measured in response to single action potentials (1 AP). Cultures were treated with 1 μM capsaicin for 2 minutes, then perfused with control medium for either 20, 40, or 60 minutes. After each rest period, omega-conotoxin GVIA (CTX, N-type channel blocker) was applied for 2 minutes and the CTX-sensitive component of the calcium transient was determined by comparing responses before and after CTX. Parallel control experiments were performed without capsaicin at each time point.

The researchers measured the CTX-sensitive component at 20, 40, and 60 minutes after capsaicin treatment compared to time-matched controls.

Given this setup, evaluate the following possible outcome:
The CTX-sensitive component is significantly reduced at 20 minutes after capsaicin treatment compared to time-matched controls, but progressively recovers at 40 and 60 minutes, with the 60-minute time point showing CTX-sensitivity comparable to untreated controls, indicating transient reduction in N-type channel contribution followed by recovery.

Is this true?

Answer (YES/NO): NO